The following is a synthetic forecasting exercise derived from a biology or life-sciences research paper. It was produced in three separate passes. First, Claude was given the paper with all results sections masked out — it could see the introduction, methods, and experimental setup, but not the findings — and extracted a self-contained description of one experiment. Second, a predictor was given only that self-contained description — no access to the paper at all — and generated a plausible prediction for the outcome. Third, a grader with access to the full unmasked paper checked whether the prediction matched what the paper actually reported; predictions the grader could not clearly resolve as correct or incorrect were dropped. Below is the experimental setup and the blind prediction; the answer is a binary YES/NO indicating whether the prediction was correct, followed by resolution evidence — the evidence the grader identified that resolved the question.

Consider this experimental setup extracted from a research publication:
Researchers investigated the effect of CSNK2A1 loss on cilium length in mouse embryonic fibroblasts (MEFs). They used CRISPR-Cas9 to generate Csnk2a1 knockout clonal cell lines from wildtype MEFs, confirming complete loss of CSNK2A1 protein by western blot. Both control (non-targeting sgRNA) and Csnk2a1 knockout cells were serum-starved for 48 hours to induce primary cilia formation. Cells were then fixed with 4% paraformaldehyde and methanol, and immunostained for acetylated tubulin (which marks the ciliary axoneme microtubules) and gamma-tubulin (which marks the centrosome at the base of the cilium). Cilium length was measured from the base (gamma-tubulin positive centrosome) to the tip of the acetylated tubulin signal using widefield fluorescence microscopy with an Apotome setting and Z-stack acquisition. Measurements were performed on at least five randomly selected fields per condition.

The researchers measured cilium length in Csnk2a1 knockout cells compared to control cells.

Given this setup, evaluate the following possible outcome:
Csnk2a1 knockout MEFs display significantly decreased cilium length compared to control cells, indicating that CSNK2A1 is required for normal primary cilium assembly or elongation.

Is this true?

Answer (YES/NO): NO